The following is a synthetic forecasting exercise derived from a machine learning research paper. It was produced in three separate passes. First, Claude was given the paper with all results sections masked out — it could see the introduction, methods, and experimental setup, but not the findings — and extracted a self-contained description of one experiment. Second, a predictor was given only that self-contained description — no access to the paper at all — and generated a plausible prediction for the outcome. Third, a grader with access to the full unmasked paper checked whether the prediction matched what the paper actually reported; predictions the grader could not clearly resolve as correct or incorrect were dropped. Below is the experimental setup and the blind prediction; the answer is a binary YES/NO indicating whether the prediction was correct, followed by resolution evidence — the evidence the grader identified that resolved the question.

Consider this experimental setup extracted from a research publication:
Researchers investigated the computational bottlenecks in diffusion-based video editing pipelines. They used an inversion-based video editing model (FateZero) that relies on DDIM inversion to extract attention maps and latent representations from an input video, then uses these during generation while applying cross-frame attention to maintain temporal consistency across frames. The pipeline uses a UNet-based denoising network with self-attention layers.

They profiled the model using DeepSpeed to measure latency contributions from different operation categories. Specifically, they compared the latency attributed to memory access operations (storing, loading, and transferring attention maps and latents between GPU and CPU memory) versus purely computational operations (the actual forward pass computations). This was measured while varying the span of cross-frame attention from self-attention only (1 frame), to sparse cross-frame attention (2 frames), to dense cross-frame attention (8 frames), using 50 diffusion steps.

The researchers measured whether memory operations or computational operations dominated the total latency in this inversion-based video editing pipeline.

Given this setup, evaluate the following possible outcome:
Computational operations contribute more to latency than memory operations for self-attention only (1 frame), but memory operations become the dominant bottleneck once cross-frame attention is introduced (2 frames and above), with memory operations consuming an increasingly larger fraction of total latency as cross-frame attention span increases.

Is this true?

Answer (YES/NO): NO